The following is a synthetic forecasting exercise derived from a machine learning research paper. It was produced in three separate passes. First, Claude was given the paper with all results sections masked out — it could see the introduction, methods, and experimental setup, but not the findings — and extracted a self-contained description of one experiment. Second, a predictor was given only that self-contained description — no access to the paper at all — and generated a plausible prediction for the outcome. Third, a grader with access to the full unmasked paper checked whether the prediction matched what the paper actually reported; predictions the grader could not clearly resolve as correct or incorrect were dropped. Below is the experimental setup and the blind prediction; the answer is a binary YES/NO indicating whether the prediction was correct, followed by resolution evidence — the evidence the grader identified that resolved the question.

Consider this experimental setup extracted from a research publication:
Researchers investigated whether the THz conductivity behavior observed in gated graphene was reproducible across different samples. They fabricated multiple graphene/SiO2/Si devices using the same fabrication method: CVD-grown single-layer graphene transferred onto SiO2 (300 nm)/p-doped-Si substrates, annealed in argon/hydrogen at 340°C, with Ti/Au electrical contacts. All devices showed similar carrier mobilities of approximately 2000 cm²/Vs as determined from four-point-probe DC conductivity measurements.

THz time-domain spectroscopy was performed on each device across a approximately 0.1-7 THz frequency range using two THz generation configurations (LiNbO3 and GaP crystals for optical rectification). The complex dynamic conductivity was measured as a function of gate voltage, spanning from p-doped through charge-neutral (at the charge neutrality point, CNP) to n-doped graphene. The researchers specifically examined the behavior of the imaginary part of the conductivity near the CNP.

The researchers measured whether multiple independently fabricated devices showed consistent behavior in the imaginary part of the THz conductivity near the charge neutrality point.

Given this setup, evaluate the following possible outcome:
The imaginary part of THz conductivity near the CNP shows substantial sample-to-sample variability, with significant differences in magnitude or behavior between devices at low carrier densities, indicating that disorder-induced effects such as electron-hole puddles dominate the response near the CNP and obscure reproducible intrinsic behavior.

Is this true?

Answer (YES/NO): NO